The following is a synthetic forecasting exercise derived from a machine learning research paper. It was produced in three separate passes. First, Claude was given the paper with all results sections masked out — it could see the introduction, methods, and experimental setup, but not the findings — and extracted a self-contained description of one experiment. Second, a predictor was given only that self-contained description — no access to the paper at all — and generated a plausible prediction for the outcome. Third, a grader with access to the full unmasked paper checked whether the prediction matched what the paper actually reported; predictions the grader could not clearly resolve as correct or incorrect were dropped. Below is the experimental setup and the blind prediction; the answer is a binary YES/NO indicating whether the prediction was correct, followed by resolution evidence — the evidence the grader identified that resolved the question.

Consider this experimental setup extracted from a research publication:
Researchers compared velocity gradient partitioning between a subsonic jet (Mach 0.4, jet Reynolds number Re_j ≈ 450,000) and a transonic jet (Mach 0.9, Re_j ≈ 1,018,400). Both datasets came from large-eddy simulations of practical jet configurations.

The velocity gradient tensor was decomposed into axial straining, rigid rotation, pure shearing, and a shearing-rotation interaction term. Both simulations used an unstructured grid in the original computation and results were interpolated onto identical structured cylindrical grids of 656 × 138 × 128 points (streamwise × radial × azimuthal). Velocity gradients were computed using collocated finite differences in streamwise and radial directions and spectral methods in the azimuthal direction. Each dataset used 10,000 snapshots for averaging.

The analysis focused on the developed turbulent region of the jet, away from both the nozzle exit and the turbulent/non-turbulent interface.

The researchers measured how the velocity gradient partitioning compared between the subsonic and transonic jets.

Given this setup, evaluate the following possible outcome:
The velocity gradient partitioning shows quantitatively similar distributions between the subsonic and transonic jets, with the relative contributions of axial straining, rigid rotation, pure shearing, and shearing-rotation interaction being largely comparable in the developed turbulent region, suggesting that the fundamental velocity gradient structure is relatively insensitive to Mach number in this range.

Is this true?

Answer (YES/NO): YES